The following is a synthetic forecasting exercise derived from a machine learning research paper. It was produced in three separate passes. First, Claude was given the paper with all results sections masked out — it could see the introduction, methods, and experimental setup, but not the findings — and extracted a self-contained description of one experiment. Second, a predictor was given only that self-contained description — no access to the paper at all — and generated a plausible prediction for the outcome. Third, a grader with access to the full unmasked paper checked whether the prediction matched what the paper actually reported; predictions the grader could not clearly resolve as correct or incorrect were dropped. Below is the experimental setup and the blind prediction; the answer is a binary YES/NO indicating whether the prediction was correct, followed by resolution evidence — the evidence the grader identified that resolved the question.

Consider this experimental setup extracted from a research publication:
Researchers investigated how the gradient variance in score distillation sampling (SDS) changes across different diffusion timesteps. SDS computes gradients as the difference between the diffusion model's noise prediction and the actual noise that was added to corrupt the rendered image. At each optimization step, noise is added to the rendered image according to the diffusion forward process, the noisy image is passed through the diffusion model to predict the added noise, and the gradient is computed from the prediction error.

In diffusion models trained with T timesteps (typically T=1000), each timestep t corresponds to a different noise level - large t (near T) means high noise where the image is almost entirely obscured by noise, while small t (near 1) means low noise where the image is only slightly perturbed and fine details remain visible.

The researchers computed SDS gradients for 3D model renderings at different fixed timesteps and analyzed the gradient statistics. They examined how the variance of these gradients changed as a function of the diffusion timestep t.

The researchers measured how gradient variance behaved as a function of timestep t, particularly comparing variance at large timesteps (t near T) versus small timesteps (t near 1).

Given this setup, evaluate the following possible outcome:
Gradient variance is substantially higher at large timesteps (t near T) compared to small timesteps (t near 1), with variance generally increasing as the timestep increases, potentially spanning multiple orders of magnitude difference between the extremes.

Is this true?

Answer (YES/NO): NO